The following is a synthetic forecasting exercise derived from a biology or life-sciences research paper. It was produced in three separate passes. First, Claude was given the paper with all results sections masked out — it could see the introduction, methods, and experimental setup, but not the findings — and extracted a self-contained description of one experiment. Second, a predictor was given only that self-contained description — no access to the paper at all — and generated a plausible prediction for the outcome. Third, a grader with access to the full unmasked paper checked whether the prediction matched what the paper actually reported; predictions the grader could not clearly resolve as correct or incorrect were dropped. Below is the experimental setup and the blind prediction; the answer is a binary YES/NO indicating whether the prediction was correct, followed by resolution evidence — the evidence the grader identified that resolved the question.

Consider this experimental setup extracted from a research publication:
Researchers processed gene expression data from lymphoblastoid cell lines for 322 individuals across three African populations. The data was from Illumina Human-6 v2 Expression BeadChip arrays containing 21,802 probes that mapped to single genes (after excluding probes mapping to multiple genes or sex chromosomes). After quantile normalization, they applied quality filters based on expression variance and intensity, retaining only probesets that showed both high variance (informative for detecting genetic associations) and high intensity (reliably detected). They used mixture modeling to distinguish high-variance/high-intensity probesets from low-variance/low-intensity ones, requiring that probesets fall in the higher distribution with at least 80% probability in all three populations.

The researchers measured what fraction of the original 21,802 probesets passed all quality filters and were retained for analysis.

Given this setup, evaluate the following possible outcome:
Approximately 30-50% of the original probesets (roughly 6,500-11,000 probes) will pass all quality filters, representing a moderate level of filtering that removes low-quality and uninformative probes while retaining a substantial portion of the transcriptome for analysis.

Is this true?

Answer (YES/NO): YES